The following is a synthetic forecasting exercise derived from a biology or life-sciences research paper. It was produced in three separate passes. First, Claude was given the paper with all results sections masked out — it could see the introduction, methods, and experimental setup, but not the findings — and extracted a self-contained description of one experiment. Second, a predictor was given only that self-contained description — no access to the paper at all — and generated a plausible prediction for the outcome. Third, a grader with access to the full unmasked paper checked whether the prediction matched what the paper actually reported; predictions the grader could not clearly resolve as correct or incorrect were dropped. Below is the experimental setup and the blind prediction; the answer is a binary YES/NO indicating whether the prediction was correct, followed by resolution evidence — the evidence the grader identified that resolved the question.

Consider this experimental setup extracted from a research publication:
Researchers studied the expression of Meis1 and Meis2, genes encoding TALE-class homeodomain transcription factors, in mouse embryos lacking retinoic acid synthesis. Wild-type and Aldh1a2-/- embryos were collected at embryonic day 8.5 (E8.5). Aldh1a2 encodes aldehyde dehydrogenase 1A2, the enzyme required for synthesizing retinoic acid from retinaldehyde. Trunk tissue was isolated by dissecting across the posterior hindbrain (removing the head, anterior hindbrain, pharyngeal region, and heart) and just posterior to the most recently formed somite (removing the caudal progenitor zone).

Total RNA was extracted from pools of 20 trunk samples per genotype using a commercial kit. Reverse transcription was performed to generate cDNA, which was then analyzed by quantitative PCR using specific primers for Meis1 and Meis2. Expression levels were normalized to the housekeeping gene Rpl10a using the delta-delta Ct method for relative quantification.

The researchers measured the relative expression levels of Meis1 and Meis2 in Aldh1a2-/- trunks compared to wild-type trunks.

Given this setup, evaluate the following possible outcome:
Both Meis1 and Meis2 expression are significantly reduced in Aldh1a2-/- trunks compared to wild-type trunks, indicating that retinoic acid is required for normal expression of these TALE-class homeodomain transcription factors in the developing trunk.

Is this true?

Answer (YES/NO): YES